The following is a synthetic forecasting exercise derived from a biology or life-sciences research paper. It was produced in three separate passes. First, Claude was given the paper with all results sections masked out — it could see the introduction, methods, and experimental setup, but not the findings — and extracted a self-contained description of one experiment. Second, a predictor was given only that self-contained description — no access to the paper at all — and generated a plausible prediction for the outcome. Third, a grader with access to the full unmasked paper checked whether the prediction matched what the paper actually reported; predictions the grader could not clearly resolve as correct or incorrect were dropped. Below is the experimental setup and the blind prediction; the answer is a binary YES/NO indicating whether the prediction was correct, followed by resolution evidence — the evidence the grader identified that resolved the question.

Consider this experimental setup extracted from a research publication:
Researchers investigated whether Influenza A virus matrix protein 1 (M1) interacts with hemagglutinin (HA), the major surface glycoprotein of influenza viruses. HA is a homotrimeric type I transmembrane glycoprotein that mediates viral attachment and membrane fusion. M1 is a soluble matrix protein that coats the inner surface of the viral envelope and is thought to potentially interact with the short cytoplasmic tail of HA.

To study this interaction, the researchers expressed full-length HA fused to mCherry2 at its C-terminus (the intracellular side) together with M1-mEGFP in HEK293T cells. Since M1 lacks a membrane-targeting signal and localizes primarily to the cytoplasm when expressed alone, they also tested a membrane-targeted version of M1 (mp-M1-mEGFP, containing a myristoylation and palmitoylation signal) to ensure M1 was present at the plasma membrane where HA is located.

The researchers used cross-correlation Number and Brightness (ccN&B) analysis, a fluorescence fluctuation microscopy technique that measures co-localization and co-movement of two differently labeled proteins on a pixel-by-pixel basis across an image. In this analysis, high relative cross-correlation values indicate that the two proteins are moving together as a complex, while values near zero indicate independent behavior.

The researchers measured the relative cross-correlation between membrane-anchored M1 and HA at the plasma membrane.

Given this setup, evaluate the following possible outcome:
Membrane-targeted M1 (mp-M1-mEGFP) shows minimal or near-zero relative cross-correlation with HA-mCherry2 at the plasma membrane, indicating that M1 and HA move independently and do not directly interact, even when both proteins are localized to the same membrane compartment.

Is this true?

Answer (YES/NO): YES